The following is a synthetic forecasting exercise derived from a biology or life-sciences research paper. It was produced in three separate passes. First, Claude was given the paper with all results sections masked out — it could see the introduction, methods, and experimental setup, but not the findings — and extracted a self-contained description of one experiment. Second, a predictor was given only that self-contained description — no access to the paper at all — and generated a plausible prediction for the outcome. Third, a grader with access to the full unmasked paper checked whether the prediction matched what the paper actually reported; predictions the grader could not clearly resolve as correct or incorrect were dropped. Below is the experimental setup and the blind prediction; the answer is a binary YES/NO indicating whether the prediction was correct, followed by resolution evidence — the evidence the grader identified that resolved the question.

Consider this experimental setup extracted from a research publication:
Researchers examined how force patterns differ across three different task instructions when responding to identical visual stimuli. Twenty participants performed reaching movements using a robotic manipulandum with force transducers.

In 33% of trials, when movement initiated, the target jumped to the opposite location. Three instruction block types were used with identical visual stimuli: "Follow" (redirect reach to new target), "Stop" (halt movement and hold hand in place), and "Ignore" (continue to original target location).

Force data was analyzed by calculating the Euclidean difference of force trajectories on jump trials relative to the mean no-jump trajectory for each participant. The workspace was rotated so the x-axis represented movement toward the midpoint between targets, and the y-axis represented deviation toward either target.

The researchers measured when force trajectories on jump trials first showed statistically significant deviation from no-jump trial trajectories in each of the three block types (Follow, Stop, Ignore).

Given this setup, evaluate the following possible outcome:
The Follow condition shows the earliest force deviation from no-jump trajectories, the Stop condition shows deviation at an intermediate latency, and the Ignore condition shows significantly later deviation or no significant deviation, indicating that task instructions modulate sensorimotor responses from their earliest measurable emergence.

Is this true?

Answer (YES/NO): NO